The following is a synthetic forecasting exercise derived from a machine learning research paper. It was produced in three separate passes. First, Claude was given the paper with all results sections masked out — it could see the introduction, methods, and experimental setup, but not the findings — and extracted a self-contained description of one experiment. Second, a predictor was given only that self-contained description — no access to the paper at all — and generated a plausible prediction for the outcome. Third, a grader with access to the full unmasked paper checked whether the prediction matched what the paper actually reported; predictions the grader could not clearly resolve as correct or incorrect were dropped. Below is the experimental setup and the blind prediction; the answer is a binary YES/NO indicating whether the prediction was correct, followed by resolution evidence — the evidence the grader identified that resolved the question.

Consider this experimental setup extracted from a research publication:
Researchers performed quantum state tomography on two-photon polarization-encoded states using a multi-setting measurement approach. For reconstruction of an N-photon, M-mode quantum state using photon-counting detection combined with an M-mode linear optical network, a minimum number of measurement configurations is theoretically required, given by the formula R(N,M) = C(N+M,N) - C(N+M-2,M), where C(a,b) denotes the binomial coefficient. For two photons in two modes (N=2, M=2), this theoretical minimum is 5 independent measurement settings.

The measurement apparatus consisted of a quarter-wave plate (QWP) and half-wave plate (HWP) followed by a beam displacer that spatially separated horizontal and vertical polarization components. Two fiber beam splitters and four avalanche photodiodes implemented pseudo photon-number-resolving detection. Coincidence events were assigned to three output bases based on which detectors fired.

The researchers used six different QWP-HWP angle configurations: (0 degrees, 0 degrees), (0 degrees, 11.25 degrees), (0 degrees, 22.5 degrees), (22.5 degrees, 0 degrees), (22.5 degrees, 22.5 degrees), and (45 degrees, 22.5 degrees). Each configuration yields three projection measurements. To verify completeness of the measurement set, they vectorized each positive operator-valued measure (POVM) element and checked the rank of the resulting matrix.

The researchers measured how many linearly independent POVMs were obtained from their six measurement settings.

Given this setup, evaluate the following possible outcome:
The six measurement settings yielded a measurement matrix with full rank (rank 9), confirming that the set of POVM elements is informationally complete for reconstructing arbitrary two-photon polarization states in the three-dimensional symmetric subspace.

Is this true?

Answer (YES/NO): YES